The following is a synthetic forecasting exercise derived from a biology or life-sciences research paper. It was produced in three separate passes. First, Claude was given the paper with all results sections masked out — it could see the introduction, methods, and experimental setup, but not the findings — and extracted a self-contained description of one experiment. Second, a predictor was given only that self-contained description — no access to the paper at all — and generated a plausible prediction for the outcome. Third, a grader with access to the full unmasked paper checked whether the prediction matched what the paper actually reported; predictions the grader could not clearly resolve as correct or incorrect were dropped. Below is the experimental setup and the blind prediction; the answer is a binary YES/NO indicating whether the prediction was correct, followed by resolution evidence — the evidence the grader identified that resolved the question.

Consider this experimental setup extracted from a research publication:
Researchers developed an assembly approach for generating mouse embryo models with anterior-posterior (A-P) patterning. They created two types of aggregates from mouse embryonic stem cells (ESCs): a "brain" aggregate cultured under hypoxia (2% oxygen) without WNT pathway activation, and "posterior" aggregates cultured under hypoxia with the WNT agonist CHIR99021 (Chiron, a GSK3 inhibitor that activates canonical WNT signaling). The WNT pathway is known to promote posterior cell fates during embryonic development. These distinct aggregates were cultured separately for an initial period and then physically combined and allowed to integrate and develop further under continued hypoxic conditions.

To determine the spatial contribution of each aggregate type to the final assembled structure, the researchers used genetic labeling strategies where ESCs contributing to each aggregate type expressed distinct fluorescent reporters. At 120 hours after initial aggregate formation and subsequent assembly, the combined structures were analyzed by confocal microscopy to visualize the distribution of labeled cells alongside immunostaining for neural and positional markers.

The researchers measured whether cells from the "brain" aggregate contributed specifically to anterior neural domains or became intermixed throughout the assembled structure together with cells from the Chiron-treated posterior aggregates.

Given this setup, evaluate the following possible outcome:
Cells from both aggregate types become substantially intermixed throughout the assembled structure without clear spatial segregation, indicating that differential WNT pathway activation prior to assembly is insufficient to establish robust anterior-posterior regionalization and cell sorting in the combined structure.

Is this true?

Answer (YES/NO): NO